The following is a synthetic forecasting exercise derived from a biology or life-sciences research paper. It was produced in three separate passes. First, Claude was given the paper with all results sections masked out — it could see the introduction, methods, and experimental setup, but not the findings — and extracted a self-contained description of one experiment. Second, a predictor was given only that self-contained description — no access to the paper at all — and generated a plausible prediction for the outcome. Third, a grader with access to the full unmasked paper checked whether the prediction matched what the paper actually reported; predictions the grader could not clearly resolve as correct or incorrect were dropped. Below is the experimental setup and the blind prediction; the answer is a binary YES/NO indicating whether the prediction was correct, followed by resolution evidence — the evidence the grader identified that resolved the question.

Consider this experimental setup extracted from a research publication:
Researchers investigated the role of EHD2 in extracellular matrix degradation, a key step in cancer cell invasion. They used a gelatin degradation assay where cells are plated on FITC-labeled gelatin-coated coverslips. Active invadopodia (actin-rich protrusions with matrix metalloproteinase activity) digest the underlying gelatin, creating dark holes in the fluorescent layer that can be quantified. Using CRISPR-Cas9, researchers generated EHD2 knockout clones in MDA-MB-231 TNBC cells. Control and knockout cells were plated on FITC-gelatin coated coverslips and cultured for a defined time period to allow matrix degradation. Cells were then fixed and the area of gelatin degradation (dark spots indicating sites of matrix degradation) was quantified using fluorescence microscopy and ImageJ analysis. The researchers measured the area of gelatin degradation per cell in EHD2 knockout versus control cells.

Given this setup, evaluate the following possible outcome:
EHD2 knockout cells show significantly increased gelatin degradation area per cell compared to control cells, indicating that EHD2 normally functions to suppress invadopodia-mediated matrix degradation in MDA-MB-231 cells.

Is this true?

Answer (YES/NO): NO